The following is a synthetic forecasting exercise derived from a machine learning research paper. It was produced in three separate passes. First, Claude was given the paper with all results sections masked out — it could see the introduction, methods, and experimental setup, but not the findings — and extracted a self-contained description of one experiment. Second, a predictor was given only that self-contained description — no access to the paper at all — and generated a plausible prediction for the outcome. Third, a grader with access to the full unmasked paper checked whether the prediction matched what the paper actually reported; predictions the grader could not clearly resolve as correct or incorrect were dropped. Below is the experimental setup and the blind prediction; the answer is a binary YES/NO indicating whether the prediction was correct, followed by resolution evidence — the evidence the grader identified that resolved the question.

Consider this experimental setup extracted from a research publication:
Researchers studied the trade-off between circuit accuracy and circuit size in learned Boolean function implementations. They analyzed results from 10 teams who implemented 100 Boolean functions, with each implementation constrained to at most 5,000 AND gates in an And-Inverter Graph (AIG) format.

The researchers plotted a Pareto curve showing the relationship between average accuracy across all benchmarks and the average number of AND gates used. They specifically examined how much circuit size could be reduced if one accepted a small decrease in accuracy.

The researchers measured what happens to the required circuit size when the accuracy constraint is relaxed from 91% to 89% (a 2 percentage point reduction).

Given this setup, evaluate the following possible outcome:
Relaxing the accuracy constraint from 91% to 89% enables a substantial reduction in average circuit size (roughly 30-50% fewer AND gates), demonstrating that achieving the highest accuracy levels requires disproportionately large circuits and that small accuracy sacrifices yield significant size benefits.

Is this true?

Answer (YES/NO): YES